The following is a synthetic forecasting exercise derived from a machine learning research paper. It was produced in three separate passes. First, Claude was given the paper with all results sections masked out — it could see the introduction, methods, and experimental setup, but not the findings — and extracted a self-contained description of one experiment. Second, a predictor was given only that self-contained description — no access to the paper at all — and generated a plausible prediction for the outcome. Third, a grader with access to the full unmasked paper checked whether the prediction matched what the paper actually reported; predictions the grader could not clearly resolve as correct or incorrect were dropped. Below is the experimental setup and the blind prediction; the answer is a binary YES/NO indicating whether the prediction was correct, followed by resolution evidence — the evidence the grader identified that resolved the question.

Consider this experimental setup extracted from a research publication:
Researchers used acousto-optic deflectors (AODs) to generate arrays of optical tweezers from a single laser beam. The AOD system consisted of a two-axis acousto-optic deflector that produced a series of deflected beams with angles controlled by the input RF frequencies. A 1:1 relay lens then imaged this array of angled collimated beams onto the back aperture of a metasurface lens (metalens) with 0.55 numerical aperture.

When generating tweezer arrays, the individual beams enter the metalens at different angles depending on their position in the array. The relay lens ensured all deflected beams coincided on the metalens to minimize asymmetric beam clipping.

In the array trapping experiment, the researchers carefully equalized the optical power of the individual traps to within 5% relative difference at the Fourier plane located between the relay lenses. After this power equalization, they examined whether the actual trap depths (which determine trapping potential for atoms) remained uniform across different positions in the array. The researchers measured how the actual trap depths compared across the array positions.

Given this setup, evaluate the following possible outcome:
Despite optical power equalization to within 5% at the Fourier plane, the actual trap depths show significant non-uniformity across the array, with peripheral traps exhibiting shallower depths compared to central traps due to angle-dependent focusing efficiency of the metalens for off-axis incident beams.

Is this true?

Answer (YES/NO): NO